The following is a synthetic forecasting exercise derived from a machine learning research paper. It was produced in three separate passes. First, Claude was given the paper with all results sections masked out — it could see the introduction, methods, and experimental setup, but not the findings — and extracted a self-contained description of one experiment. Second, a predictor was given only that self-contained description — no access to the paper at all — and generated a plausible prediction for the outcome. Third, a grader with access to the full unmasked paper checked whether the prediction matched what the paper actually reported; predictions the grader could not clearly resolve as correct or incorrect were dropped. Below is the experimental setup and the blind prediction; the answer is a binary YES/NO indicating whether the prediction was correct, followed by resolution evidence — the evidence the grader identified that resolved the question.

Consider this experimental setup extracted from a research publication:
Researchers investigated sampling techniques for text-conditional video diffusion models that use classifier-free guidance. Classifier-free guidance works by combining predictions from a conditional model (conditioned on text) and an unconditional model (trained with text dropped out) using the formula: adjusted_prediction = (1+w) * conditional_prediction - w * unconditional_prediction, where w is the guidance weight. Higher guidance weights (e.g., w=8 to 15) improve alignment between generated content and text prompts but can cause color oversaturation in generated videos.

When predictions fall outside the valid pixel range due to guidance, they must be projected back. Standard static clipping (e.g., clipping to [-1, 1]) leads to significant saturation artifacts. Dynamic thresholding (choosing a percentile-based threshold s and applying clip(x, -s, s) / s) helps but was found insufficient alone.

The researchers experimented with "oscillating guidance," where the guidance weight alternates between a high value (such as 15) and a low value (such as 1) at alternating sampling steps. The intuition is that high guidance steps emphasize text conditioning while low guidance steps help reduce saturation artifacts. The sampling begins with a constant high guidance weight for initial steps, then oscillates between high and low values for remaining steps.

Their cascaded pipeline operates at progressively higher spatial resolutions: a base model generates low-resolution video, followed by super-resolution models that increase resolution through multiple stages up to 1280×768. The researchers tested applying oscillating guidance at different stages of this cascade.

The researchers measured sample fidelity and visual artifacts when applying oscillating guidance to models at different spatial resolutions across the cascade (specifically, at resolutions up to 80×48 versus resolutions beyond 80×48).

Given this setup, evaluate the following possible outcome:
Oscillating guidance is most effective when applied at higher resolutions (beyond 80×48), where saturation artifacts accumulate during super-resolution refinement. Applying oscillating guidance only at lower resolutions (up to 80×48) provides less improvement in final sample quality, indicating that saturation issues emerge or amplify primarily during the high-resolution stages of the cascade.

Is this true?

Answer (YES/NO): NO